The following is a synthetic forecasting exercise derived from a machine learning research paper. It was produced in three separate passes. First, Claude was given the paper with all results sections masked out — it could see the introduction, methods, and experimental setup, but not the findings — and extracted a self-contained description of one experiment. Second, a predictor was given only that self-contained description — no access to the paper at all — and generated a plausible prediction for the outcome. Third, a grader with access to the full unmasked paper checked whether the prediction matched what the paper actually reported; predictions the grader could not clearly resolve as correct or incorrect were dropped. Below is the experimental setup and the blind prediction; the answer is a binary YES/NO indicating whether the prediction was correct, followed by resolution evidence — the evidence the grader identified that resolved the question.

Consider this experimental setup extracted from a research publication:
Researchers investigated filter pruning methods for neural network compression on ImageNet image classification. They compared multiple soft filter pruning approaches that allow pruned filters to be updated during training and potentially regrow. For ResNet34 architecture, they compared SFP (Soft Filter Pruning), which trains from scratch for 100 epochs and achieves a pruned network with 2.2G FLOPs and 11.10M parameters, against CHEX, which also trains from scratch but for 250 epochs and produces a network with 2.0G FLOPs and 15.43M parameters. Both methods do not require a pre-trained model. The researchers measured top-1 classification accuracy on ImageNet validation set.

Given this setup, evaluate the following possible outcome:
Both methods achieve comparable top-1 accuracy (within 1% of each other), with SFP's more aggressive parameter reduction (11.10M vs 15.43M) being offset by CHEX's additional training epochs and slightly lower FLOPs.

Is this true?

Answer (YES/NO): NO